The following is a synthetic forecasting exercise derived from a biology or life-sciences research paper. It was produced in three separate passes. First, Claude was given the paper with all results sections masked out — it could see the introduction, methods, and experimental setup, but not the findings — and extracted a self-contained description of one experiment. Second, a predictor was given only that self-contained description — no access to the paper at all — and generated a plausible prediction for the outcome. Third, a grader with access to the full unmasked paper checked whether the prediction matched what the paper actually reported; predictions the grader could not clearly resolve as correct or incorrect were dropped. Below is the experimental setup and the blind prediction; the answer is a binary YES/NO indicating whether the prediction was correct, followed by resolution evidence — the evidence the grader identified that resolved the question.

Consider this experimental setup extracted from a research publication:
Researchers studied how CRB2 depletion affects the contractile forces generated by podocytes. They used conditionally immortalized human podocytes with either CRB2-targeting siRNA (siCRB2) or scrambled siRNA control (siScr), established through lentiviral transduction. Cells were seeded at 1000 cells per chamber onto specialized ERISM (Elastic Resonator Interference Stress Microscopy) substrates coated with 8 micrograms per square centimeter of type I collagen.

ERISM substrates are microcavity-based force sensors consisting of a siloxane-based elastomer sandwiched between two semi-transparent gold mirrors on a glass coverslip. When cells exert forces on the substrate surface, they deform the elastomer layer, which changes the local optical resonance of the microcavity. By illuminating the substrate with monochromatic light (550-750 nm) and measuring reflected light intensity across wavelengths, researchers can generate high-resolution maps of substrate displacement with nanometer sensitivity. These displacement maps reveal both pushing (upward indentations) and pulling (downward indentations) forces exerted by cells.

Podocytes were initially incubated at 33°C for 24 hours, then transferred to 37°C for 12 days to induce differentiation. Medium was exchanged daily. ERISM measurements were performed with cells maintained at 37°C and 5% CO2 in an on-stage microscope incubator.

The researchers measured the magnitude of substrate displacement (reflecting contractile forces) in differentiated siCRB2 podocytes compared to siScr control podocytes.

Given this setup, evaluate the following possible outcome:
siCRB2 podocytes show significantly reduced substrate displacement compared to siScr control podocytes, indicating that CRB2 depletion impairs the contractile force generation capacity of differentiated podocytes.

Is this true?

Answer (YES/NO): NO